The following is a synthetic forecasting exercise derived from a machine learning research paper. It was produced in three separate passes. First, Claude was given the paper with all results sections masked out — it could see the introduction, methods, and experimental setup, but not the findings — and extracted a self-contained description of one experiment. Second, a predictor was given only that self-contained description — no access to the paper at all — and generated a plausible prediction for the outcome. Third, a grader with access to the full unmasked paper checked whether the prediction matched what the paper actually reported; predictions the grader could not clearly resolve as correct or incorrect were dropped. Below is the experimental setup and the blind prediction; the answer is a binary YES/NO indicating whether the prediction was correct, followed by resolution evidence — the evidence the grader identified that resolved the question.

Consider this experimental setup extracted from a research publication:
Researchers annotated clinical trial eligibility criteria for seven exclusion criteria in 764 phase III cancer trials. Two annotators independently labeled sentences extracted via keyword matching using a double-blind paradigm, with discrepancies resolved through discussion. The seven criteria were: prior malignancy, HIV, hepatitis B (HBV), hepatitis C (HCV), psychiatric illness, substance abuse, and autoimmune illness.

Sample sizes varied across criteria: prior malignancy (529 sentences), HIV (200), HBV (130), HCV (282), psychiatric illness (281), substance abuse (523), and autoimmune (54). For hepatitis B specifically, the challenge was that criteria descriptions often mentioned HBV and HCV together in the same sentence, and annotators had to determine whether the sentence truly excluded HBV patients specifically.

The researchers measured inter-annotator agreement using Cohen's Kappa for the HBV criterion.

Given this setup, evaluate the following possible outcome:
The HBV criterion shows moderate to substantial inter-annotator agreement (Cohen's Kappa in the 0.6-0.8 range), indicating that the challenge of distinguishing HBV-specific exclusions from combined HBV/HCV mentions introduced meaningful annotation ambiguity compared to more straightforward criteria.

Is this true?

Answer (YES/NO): NO